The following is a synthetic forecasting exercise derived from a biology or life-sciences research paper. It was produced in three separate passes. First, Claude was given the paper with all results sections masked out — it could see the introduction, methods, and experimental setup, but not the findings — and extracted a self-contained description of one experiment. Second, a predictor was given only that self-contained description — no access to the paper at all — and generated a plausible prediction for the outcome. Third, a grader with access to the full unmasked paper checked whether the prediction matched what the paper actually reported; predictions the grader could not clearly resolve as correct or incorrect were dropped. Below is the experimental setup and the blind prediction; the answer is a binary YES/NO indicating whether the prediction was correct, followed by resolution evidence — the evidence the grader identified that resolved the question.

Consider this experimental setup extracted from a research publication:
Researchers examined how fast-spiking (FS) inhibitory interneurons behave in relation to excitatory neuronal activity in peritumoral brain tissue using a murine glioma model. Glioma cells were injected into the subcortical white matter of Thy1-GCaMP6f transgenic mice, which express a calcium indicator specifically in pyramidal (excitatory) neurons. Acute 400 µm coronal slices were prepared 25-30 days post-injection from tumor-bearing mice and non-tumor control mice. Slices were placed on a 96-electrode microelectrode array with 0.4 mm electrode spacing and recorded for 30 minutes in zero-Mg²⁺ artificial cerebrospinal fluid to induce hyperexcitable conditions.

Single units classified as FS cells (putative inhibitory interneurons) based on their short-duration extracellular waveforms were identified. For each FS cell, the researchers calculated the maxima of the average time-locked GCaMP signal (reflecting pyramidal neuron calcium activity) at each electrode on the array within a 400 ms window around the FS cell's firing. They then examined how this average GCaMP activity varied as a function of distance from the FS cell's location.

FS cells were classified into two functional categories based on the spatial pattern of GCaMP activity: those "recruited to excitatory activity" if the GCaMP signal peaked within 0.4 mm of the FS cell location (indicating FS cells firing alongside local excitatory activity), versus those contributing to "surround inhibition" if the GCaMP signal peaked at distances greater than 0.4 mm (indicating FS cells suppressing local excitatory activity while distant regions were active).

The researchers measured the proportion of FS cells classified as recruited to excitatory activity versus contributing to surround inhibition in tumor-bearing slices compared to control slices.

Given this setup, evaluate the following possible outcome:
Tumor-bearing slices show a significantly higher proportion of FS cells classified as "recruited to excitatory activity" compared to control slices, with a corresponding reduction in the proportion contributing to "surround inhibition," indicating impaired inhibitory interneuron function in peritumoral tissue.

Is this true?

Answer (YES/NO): YES